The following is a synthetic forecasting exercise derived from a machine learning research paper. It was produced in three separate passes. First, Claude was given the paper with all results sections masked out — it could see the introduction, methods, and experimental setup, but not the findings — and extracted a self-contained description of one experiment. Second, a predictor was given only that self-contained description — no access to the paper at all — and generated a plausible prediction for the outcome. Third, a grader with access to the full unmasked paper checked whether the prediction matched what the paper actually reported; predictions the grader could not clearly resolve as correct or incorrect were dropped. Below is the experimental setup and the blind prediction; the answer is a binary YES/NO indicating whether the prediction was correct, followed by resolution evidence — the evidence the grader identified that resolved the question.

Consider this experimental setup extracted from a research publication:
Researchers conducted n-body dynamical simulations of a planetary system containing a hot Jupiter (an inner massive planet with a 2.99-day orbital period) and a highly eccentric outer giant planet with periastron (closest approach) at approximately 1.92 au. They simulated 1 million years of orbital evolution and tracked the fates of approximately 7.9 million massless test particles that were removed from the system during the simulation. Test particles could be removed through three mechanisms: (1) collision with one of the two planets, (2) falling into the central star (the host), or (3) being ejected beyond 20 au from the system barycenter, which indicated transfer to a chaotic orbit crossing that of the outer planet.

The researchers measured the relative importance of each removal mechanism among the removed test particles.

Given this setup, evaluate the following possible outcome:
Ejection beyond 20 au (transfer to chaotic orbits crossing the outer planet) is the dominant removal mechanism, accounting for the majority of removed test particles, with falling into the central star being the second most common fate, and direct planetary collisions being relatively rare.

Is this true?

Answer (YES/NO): NO